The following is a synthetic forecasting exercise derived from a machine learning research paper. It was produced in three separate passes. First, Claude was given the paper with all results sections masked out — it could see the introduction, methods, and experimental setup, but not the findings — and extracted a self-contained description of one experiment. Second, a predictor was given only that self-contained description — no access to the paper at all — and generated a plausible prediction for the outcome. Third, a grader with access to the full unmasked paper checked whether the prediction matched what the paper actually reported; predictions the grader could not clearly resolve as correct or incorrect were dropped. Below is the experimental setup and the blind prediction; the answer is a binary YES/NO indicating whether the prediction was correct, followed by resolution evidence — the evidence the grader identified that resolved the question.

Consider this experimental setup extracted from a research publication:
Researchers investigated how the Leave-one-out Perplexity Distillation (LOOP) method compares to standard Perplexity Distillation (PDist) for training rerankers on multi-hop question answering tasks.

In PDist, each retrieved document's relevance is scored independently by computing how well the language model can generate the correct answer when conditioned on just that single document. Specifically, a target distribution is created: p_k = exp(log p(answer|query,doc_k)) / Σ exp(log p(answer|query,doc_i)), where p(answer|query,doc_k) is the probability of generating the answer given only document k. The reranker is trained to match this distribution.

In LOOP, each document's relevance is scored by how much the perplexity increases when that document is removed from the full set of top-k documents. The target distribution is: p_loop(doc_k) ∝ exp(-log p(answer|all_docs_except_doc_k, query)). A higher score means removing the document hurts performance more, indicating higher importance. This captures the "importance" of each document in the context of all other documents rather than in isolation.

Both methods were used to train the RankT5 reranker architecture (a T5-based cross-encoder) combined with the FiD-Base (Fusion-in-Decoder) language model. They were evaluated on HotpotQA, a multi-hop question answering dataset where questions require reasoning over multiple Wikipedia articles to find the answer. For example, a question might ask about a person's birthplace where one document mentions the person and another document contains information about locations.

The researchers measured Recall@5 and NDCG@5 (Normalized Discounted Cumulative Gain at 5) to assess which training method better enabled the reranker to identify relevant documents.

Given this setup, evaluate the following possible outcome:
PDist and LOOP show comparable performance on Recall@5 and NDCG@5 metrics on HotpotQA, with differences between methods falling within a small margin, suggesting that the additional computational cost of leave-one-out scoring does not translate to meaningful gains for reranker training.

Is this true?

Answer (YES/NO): NO